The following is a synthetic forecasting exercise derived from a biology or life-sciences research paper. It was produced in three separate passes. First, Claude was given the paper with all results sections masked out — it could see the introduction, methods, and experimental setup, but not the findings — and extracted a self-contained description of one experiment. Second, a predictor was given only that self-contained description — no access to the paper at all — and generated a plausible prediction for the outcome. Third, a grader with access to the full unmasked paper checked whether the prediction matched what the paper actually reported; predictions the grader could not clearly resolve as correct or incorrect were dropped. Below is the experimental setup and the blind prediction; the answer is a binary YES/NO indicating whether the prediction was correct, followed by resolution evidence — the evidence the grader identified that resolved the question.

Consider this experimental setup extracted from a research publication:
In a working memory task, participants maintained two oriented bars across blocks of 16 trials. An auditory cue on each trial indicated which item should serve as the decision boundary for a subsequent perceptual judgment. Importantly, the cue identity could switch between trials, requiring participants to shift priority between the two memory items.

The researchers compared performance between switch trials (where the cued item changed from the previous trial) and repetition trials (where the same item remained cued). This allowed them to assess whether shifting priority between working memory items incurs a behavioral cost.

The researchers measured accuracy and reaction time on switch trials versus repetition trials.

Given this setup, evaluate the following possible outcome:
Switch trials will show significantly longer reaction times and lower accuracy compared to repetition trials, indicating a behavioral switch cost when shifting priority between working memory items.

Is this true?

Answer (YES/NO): YES